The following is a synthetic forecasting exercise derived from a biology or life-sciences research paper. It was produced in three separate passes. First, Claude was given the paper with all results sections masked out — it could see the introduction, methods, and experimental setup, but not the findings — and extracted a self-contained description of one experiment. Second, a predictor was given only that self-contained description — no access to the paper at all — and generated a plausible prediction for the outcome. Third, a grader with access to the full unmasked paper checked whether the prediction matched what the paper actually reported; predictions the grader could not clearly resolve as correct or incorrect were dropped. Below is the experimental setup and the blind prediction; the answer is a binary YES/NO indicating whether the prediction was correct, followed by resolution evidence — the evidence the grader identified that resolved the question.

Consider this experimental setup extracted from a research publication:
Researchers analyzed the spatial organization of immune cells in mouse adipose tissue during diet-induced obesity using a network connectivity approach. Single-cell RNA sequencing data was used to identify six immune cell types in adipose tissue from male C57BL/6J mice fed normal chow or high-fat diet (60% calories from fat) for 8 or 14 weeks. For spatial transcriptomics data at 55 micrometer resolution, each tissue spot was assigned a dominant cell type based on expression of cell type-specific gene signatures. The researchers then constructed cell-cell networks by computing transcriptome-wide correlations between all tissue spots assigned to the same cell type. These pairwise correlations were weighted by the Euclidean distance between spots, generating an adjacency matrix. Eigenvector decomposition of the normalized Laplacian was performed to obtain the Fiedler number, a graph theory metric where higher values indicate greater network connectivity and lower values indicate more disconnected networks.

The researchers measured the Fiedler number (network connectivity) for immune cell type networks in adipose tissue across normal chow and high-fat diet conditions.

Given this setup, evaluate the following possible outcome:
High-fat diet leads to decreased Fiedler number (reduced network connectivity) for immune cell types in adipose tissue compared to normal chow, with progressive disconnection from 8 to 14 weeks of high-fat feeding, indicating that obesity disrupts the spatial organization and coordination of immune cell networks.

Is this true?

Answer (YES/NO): YES